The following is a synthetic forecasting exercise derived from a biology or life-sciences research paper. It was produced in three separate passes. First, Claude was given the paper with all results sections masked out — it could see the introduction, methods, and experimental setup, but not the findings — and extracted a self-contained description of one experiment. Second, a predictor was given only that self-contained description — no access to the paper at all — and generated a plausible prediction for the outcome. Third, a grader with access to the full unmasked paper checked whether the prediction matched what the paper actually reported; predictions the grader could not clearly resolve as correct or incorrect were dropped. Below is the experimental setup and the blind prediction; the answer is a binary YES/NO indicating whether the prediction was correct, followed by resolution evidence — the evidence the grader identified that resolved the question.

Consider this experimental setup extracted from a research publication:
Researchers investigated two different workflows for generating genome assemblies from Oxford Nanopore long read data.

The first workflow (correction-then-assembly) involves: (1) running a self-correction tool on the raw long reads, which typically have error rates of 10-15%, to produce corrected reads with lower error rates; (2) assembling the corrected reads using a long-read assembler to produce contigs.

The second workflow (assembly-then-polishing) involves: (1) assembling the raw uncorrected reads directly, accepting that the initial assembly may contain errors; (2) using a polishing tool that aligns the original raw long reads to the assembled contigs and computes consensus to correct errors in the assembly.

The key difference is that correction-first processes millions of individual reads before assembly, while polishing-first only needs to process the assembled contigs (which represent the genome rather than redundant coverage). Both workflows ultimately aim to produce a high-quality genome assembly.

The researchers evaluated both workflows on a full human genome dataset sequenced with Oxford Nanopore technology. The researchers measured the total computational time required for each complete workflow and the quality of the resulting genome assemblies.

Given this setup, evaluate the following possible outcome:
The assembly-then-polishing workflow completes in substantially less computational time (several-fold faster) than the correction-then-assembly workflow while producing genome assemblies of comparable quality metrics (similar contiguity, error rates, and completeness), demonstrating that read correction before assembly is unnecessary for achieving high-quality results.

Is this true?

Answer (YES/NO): NO